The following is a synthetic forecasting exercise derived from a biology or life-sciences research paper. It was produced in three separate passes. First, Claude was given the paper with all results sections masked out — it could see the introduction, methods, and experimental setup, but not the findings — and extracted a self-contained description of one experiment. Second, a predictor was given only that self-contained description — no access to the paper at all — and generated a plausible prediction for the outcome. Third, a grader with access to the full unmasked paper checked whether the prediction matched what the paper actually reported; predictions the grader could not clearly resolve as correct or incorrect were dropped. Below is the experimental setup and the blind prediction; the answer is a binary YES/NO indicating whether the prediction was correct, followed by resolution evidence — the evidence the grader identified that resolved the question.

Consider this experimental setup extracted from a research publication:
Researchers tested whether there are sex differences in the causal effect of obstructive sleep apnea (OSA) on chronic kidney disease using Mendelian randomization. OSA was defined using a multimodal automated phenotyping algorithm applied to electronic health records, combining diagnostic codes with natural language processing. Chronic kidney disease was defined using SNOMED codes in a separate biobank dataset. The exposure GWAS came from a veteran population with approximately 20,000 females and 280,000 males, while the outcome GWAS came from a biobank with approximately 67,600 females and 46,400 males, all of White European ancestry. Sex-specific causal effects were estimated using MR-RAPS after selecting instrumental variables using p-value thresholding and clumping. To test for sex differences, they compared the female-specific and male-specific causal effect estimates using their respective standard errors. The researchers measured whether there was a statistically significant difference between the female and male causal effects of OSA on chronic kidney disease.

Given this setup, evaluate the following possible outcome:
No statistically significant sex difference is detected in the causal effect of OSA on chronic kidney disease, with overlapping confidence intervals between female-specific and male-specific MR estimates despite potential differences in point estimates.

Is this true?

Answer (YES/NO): NO